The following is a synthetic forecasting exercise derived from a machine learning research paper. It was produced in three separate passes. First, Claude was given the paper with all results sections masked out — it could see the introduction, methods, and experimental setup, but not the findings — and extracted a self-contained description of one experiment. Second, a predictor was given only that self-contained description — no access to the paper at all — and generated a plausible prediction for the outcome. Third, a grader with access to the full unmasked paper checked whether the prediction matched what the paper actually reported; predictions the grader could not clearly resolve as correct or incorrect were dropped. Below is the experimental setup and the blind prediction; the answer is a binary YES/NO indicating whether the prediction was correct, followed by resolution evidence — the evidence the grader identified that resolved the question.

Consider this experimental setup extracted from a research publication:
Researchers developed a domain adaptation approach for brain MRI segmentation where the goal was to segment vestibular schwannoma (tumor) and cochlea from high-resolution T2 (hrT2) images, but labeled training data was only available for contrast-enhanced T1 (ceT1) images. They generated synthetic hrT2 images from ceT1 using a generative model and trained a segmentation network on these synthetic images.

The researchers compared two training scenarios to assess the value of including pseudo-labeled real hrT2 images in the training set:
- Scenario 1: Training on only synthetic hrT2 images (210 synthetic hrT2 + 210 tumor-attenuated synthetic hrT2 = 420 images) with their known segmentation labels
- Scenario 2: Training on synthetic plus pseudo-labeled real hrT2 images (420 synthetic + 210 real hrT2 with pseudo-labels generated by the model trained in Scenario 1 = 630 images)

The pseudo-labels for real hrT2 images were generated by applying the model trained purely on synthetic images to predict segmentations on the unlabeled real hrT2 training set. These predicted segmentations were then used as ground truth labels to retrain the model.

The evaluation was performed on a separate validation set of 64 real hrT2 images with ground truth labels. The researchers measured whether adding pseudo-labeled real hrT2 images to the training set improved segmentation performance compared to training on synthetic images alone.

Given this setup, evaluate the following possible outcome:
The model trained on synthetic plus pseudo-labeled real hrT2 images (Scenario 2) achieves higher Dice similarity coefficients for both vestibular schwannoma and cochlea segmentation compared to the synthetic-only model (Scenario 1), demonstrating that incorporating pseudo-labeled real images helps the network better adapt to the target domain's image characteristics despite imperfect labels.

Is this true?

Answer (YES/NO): YES